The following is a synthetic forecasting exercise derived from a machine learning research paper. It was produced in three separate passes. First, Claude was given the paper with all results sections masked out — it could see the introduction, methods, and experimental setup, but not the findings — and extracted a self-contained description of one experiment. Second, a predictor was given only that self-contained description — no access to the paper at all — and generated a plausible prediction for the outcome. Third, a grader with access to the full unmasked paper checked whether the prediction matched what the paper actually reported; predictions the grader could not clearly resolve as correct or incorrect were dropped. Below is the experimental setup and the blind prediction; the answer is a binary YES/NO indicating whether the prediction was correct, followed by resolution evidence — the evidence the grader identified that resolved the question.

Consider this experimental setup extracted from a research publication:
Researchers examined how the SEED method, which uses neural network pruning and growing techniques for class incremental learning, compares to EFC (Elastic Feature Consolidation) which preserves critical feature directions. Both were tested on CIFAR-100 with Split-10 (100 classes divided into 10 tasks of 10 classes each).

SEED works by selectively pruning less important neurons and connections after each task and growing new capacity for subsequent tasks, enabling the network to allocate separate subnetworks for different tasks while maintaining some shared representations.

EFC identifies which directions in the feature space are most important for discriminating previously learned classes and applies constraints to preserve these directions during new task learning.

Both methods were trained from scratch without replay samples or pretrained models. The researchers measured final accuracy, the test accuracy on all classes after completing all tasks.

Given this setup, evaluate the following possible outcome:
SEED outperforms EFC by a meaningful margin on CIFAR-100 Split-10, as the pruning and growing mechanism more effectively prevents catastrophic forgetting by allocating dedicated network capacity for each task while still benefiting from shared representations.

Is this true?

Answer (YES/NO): YES